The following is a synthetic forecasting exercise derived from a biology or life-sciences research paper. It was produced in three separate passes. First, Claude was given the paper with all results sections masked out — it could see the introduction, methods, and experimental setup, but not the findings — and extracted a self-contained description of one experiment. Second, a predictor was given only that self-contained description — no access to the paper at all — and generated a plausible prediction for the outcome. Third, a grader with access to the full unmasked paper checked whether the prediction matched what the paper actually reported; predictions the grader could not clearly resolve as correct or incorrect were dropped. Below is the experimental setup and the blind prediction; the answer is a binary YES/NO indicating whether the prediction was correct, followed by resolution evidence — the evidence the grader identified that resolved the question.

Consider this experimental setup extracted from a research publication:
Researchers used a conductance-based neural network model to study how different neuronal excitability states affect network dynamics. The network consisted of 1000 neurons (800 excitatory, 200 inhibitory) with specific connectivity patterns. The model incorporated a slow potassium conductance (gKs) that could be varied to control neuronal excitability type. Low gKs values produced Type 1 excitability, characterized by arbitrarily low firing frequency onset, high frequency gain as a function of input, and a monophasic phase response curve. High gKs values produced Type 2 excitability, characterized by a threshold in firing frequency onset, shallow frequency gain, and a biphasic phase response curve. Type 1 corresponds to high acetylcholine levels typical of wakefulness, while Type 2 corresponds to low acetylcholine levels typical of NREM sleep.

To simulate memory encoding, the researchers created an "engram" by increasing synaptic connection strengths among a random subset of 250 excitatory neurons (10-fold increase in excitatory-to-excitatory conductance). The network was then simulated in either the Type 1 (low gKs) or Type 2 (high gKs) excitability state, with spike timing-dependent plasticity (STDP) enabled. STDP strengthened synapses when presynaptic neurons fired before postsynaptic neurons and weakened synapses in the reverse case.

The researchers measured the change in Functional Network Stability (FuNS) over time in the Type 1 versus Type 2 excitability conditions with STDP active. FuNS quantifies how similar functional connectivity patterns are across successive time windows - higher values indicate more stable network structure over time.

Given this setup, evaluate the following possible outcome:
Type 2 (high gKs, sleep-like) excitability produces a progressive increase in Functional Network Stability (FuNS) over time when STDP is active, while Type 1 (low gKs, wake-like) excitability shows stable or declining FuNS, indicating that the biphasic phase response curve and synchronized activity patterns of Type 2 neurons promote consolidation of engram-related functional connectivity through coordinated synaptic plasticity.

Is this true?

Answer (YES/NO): YES